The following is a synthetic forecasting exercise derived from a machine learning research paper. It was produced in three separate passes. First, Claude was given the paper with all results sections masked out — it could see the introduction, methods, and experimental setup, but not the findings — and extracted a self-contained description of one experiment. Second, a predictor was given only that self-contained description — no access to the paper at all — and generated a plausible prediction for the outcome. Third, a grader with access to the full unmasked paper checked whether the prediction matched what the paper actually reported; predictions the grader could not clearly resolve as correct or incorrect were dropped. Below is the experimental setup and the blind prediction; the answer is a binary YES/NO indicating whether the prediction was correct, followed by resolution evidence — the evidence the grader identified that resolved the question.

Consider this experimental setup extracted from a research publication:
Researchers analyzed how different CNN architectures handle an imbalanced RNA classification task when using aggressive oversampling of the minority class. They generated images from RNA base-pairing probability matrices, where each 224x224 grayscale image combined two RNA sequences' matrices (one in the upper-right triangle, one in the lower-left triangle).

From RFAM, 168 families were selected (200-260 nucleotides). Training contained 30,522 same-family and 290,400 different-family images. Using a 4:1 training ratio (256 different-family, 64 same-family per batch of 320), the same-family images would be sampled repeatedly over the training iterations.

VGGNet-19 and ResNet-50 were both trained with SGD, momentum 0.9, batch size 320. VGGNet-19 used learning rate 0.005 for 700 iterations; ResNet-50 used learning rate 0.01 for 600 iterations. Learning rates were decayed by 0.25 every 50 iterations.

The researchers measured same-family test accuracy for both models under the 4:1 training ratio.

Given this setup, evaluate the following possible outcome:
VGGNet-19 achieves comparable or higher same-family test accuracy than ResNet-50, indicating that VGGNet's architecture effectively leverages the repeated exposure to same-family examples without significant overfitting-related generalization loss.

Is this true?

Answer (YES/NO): NO